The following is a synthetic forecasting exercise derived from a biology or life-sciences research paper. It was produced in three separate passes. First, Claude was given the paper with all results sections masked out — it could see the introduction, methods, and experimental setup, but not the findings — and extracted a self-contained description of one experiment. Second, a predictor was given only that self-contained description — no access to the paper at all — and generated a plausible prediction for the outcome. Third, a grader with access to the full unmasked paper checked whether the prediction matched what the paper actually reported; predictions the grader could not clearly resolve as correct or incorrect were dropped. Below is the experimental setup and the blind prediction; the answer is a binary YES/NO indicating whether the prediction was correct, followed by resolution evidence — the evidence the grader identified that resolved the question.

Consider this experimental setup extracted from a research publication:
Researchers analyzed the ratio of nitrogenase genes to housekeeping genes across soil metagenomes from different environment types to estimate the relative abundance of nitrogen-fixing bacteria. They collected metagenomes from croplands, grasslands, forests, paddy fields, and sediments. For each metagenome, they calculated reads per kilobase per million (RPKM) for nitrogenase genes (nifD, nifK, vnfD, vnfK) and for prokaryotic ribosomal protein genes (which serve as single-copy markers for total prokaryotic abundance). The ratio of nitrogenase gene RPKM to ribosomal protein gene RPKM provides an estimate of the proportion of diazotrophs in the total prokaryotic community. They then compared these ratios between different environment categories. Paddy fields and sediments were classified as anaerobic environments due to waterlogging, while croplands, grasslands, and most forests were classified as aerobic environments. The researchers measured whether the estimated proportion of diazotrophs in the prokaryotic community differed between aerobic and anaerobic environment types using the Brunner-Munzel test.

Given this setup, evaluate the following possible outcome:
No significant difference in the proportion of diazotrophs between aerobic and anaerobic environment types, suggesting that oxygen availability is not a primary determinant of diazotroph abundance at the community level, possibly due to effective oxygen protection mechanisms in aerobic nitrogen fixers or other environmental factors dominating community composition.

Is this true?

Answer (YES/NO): NO